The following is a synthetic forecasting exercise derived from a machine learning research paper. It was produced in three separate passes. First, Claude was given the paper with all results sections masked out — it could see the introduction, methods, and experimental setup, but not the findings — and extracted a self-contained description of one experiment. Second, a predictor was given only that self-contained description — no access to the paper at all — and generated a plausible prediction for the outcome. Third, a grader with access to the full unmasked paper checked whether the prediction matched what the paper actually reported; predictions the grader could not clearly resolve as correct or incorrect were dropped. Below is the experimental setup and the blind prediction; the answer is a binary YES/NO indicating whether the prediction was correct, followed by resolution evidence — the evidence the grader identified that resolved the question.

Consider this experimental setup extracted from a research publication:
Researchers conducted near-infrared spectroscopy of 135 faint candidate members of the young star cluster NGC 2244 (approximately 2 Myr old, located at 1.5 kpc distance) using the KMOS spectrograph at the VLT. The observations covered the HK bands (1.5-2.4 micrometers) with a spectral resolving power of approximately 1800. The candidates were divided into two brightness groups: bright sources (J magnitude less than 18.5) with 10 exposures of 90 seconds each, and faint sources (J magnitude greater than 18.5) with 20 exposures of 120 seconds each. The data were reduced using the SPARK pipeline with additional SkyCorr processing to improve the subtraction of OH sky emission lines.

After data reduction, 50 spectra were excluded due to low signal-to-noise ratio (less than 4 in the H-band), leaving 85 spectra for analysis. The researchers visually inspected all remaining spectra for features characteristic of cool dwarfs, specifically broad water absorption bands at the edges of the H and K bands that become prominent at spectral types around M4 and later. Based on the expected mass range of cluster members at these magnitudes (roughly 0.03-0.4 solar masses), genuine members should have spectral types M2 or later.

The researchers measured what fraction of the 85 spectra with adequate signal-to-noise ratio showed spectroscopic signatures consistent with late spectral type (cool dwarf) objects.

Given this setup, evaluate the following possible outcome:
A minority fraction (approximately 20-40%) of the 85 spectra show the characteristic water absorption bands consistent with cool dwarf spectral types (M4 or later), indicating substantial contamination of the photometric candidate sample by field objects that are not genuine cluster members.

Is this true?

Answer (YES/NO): NO